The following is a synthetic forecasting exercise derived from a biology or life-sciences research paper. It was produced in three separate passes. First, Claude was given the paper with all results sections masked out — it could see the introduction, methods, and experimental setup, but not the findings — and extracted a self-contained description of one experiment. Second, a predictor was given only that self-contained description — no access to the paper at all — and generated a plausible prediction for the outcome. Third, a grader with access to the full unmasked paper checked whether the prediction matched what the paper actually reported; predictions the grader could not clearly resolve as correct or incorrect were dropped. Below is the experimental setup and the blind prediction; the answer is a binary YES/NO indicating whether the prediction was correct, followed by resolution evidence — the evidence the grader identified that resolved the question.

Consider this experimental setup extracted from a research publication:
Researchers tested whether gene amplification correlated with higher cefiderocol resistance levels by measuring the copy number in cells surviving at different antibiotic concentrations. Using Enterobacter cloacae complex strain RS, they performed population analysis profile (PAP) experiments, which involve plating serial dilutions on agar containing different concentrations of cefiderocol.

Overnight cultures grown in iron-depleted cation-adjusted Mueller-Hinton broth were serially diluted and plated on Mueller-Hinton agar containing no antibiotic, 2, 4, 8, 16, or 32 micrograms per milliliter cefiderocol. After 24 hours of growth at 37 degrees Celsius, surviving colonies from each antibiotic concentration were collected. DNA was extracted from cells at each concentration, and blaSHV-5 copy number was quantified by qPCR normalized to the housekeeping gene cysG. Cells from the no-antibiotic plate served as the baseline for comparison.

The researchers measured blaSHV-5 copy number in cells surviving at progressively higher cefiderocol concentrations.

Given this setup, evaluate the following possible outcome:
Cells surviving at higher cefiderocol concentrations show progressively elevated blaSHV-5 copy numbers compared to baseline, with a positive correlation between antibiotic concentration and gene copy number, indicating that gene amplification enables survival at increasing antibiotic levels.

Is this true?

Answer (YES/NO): YES